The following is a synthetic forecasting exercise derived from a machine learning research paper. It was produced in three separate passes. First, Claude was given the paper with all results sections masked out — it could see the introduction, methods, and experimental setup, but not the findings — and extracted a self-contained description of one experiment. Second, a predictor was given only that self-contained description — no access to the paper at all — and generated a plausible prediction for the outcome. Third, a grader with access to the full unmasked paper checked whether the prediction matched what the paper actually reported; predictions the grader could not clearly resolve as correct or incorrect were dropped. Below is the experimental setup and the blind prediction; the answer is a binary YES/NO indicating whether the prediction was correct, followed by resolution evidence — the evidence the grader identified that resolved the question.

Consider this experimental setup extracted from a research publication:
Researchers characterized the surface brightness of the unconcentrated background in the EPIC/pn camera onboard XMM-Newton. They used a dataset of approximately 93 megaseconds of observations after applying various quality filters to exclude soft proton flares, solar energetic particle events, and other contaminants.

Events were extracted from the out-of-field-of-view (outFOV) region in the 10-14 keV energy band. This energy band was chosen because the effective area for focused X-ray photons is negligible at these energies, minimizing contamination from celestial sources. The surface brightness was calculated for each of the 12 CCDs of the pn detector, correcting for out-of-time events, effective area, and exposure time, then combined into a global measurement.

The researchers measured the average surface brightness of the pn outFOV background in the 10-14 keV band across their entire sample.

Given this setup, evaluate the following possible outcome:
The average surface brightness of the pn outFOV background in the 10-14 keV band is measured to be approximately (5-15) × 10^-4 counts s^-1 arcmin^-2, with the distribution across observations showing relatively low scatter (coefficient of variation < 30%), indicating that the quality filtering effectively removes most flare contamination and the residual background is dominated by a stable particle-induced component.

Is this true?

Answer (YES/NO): YES